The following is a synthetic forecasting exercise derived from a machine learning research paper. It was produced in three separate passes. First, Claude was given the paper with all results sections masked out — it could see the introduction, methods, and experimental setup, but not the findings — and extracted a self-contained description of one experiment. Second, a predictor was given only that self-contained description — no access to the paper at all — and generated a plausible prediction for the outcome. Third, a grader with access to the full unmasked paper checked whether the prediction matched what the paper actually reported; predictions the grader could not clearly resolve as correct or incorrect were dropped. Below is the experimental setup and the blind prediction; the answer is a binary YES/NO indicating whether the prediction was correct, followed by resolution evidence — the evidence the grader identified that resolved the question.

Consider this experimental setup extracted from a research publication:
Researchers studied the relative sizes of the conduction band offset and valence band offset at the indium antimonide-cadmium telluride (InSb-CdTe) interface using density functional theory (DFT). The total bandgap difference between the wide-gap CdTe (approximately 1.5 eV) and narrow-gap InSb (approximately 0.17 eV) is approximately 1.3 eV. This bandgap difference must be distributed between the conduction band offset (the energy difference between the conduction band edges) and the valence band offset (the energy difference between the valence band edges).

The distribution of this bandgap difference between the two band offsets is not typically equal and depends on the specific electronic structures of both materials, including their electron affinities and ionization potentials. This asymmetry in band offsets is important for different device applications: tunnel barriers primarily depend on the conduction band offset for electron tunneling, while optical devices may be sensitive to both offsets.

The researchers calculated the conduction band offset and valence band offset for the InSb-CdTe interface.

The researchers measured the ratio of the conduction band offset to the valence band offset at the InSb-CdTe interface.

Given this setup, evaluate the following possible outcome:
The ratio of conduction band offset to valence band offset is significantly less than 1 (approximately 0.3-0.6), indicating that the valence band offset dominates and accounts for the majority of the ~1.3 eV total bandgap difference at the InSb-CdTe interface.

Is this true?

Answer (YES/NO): NO